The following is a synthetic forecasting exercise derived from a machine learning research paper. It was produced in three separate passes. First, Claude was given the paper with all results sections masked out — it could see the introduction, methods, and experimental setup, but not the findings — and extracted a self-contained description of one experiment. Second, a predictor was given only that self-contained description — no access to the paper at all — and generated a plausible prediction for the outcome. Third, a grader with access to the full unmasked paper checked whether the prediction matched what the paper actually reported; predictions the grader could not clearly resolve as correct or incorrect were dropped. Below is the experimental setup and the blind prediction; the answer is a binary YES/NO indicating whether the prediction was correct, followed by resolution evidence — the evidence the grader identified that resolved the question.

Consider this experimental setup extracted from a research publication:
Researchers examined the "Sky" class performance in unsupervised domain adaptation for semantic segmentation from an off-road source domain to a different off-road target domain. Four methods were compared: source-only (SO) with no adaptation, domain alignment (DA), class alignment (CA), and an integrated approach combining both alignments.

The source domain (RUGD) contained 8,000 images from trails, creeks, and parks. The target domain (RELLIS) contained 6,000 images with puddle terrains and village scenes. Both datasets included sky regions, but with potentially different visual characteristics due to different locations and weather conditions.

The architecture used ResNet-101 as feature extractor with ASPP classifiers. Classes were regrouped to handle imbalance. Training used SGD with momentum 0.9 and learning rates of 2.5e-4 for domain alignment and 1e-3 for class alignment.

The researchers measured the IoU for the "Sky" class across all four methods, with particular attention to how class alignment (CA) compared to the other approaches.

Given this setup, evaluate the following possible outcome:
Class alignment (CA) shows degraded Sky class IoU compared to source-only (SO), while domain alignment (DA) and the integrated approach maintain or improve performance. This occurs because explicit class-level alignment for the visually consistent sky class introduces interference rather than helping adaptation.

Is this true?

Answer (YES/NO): YES